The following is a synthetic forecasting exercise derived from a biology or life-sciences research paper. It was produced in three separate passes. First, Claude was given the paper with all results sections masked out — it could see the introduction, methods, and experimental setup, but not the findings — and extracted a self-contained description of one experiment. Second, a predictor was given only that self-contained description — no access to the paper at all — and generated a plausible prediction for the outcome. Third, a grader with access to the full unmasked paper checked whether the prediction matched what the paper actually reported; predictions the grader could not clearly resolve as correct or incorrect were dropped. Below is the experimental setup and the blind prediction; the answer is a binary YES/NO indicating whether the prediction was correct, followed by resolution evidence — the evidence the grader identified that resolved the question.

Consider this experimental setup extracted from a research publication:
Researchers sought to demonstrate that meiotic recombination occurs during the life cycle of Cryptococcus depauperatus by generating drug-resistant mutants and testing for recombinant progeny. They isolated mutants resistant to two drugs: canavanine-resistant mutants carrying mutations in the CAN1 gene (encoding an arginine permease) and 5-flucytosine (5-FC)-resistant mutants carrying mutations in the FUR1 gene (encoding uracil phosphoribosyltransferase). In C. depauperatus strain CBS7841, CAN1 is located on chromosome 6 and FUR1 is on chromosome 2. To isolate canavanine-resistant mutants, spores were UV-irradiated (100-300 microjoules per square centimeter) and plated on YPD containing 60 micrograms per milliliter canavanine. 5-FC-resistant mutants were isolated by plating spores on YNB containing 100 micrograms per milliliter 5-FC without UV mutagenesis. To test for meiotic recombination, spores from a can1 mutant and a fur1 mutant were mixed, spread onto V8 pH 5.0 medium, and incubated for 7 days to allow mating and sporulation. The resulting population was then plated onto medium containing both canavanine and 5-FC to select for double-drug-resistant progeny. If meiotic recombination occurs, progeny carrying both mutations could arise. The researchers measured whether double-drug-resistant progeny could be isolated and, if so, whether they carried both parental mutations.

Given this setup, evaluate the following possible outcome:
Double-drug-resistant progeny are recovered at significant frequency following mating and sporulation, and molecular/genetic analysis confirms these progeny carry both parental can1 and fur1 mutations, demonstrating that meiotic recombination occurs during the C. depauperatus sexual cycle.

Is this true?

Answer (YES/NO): NO